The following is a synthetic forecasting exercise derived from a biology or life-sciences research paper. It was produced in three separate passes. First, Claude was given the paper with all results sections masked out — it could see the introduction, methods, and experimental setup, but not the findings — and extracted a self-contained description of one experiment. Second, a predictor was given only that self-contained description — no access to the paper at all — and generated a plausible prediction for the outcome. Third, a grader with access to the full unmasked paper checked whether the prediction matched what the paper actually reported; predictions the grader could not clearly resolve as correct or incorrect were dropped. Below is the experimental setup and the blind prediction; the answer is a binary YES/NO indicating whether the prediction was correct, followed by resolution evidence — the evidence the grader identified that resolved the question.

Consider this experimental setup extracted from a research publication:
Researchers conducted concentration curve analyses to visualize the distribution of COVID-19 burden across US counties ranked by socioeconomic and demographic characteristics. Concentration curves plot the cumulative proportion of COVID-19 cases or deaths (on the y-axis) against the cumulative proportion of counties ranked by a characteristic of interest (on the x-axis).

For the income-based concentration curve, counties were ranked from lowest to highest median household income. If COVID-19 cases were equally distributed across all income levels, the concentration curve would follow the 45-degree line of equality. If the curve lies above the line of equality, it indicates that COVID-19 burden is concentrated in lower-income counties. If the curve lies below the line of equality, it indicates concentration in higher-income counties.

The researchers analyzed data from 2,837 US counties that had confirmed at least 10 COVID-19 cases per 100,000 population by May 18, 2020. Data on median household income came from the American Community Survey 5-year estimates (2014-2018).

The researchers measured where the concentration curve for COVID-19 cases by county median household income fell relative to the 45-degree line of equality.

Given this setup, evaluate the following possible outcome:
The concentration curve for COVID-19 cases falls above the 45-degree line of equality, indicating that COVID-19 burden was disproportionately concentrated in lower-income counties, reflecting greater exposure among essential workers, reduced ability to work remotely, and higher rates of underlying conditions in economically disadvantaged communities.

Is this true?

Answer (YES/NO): YES